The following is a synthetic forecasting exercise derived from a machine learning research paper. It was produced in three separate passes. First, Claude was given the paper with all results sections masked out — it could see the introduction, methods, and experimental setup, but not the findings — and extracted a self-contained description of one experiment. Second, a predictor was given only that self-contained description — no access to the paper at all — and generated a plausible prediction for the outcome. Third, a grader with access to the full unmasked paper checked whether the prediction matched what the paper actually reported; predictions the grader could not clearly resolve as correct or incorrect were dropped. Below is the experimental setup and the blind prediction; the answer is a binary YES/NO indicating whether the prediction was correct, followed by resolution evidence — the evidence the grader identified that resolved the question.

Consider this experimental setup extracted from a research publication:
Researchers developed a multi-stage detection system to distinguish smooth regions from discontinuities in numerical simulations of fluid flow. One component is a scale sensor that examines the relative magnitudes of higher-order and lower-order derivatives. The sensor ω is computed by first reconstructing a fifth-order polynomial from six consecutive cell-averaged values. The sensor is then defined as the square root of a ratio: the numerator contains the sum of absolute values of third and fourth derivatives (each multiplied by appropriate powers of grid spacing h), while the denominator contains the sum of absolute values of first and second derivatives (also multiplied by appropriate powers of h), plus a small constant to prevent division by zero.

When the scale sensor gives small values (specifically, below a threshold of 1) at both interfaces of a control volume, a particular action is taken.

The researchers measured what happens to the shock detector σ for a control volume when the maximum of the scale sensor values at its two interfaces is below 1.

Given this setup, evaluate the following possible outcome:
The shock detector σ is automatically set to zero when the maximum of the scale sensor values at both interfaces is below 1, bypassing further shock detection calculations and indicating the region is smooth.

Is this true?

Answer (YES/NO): NO